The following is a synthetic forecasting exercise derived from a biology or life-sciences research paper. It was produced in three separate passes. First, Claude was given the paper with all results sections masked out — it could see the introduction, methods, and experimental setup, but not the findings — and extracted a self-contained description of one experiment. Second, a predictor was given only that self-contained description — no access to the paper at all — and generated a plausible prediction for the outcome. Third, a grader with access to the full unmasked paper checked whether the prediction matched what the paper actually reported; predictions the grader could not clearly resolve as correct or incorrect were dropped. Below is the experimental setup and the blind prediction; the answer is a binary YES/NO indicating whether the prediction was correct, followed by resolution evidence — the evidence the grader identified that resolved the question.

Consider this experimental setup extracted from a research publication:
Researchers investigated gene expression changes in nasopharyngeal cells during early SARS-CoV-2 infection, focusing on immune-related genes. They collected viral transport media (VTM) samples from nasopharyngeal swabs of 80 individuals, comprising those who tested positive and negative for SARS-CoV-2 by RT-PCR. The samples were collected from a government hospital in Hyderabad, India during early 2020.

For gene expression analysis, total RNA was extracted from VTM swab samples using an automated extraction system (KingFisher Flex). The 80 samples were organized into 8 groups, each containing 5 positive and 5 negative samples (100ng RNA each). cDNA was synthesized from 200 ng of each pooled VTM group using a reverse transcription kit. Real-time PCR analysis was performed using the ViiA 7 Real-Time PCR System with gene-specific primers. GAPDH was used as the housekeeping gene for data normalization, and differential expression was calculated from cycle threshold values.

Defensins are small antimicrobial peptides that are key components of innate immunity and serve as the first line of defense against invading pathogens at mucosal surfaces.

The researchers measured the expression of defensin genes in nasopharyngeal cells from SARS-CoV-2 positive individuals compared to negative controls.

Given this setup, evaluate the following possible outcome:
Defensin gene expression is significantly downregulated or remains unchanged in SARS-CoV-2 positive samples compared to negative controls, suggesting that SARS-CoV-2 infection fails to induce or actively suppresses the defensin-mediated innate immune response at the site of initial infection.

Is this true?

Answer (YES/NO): YES